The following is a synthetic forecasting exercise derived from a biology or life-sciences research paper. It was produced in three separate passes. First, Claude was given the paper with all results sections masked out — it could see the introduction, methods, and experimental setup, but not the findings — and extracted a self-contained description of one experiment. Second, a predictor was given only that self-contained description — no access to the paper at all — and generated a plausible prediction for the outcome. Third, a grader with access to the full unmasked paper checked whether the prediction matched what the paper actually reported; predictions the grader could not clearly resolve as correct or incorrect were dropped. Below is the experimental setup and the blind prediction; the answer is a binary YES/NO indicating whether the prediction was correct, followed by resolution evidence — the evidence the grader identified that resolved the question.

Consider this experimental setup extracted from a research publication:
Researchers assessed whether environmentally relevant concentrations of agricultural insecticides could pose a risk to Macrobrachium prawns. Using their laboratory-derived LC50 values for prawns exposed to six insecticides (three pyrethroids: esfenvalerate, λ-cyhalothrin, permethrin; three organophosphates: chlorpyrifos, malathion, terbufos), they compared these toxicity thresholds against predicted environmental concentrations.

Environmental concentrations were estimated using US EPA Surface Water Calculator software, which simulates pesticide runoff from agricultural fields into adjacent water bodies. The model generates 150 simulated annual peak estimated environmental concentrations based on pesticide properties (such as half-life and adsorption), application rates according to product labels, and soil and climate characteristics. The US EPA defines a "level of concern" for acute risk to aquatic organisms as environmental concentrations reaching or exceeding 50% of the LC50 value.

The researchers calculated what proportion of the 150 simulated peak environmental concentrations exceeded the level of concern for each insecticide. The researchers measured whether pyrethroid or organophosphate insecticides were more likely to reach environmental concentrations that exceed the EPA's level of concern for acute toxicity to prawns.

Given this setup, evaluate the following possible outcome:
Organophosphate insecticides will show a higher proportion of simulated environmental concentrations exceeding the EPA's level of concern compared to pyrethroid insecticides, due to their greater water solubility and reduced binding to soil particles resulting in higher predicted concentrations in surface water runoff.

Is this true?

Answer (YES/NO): NO